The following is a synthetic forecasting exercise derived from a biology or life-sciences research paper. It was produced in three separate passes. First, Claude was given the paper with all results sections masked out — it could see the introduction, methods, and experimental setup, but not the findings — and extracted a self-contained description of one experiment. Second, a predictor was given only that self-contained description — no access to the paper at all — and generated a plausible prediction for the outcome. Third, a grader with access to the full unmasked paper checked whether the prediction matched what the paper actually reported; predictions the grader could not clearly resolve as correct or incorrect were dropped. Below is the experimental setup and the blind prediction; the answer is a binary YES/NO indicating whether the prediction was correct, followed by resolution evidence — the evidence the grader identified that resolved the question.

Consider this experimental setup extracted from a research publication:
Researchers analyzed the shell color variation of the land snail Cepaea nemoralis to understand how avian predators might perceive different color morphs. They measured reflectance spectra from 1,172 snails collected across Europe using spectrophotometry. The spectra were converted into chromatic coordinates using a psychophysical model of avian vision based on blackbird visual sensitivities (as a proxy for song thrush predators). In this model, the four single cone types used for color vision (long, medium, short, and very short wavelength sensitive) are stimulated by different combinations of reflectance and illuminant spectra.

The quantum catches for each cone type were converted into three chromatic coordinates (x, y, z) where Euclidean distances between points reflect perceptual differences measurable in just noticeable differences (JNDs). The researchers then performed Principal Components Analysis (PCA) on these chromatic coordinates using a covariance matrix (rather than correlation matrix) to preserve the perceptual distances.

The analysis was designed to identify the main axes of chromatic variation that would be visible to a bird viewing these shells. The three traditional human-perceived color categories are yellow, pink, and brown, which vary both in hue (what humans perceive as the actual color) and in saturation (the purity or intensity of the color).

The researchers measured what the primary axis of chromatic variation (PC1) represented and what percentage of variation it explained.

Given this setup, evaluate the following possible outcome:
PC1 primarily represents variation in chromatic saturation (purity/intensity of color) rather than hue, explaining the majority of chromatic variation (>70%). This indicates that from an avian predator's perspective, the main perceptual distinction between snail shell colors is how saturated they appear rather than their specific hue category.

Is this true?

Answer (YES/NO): YES